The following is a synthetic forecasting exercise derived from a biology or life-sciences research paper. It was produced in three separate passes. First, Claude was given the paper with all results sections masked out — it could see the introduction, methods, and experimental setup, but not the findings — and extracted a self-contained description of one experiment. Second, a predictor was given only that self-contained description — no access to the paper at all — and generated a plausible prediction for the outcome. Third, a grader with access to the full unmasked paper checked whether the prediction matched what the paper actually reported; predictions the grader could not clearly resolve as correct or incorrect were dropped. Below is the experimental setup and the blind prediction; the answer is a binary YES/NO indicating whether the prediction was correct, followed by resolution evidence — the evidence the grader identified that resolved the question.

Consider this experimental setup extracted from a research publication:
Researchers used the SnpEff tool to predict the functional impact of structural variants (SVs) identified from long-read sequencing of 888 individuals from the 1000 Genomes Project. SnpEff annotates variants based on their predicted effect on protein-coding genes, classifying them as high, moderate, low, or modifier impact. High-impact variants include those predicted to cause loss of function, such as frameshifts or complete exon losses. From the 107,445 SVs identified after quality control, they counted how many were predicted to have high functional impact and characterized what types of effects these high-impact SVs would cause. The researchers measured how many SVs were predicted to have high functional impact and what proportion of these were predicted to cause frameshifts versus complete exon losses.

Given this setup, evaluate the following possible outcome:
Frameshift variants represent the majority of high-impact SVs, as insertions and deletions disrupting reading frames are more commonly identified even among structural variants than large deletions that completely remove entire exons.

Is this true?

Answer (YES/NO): NO